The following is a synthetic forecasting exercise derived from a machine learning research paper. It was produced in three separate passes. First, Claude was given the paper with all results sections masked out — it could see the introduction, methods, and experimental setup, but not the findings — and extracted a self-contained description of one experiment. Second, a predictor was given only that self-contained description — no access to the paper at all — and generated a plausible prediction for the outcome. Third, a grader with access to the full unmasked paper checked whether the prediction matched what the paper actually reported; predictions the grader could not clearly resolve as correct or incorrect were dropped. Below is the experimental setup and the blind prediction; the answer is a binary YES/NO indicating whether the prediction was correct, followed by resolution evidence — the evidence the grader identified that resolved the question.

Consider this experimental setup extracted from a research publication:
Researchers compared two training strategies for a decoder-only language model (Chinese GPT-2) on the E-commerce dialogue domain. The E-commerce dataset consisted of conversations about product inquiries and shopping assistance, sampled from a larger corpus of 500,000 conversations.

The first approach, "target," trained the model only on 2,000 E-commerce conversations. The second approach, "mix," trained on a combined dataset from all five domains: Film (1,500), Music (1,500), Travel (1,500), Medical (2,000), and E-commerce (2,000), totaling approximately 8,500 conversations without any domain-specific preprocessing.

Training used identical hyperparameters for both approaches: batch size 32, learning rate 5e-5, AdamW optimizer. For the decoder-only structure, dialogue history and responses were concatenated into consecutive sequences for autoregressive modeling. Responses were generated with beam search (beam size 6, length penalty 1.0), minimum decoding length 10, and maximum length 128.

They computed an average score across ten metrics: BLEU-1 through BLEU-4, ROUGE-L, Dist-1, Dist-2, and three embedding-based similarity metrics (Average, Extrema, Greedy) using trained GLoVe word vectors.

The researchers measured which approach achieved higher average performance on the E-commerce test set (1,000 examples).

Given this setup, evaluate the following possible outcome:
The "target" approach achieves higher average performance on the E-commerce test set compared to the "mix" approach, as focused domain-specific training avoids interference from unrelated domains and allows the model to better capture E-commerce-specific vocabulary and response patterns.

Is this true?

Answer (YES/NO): YES